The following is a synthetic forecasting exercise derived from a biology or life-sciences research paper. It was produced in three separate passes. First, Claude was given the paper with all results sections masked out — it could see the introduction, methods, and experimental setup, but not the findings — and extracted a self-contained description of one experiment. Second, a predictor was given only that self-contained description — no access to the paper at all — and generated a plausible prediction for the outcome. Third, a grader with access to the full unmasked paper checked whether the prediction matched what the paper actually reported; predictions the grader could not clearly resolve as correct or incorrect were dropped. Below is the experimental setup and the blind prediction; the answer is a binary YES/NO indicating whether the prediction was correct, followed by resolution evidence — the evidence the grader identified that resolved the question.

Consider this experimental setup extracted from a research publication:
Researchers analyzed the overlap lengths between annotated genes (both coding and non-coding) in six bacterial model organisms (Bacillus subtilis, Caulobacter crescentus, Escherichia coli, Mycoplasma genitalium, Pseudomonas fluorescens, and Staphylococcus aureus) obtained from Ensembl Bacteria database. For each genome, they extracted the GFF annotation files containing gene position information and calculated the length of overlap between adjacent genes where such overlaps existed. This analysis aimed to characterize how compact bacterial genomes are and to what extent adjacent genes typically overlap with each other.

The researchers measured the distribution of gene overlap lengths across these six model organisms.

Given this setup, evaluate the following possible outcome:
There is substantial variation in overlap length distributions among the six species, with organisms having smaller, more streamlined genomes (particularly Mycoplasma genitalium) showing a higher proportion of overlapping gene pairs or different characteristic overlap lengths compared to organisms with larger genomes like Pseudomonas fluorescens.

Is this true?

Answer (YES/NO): NO